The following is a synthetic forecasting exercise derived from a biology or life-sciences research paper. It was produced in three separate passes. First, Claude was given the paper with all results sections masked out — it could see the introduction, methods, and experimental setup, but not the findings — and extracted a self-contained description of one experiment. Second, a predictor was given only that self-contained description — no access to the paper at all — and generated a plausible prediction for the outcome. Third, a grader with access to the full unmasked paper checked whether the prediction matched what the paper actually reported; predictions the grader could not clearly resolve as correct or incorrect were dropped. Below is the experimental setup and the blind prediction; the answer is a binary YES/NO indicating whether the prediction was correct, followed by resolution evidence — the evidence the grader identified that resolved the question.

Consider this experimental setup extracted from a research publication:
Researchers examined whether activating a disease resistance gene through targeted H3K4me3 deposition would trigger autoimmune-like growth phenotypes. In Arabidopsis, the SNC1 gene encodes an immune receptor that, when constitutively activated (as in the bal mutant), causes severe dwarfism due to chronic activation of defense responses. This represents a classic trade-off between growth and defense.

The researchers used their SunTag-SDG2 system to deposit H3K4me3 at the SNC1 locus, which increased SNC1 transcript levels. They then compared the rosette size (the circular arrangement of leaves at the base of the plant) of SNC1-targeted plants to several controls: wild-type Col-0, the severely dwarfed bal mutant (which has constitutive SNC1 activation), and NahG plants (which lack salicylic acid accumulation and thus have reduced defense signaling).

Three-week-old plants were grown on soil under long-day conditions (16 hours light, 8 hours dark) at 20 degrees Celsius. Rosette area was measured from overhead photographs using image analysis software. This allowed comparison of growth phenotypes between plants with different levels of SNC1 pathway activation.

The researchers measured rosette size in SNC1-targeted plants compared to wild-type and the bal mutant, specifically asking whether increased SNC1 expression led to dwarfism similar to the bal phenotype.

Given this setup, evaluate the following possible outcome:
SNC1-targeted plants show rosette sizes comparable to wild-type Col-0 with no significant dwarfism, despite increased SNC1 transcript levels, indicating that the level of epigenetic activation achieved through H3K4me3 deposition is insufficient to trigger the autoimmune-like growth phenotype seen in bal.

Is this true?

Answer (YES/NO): NO